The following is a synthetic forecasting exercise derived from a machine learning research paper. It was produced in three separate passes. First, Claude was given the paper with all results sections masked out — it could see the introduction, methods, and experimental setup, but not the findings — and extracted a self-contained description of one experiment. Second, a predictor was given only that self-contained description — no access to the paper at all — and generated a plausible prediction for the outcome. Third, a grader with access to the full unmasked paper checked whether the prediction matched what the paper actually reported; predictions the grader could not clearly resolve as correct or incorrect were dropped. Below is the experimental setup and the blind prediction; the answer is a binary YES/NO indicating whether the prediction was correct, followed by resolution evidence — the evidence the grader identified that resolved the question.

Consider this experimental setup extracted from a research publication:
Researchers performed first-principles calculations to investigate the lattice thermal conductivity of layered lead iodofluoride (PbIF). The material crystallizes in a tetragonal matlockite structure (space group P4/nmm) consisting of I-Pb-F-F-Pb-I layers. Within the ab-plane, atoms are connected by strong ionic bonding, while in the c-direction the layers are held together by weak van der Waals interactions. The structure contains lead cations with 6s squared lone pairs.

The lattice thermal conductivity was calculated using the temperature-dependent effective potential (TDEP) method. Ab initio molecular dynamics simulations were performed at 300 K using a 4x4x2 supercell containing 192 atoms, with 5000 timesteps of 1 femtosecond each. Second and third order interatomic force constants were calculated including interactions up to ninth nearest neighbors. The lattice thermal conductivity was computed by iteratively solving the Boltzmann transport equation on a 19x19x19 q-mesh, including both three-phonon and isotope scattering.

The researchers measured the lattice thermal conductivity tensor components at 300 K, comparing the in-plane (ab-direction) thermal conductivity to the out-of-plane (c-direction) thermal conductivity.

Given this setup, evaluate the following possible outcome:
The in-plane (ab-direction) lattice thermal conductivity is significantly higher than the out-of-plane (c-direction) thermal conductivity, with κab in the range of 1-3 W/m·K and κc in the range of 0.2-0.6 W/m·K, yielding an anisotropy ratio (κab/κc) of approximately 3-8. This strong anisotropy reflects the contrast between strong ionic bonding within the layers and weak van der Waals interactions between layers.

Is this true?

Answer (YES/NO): NO